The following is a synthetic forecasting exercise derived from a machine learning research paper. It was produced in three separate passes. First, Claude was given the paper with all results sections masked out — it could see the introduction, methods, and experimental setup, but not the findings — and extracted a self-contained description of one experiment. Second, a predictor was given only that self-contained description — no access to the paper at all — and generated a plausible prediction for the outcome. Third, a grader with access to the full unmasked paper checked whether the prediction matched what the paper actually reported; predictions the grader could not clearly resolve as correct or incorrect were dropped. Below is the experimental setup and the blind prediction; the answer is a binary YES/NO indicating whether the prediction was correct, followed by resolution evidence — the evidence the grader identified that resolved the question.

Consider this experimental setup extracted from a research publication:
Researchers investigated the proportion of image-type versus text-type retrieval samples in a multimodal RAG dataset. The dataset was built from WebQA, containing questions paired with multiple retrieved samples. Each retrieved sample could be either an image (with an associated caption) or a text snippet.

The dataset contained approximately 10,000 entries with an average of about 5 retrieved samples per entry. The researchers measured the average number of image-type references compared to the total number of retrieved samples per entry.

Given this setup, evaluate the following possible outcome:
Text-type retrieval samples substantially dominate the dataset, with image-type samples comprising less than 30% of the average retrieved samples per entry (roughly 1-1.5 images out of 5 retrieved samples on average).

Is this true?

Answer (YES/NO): NO